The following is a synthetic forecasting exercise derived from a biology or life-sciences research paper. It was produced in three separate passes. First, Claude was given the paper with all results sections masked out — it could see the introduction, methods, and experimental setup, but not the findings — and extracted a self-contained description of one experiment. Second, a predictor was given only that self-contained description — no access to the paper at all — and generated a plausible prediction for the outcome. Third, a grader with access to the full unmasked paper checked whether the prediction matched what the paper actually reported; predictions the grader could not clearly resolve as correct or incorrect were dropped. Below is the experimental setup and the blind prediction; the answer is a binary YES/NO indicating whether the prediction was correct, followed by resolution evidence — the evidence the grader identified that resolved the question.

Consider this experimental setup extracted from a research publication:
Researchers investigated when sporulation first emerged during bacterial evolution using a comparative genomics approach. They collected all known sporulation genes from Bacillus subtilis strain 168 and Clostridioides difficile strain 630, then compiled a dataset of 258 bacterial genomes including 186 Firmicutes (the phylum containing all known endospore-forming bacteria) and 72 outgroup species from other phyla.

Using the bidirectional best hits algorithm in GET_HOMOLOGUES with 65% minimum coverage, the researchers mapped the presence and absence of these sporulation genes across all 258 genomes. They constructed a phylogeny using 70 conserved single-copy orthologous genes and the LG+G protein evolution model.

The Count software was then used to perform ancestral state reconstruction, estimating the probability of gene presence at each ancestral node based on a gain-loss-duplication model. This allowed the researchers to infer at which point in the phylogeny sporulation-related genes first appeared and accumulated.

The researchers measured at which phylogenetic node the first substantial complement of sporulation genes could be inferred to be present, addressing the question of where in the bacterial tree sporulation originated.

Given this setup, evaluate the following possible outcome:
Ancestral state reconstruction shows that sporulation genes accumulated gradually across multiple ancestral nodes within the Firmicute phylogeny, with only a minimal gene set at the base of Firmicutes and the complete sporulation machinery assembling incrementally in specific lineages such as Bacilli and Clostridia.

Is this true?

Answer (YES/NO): NO